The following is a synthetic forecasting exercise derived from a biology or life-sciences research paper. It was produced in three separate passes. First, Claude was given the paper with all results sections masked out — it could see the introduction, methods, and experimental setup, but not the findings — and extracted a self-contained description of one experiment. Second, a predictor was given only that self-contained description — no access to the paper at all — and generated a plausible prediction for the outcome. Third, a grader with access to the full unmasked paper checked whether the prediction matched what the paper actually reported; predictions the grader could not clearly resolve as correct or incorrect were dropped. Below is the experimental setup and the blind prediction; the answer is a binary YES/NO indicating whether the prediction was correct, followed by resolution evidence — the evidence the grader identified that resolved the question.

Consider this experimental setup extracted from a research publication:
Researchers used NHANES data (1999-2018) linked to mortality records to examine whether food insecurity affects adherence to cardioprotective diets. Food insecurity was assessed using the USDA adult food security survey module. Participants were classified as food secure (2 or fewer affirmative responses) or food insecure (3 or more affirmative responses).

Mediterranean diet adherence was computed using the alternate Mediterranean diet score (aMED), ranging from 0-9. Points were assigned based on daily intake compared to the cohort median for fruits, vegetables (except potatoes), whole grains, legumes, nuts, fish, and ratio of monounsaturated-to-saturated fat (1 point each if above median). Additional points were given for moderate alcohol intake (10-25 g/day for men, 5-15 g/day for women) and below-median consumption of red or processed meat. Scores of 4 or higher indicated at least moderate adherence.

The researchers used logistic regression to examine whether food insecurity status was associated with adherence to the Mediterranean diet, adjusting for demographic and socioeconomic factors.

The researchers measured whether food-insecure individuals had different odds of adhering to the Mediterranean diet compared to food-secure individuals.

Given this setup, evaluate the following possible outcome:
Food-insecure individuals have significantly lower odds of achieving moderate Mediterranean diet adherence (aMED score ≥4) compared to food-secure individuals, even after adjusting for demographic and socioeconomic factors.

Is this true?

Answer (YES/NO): YES